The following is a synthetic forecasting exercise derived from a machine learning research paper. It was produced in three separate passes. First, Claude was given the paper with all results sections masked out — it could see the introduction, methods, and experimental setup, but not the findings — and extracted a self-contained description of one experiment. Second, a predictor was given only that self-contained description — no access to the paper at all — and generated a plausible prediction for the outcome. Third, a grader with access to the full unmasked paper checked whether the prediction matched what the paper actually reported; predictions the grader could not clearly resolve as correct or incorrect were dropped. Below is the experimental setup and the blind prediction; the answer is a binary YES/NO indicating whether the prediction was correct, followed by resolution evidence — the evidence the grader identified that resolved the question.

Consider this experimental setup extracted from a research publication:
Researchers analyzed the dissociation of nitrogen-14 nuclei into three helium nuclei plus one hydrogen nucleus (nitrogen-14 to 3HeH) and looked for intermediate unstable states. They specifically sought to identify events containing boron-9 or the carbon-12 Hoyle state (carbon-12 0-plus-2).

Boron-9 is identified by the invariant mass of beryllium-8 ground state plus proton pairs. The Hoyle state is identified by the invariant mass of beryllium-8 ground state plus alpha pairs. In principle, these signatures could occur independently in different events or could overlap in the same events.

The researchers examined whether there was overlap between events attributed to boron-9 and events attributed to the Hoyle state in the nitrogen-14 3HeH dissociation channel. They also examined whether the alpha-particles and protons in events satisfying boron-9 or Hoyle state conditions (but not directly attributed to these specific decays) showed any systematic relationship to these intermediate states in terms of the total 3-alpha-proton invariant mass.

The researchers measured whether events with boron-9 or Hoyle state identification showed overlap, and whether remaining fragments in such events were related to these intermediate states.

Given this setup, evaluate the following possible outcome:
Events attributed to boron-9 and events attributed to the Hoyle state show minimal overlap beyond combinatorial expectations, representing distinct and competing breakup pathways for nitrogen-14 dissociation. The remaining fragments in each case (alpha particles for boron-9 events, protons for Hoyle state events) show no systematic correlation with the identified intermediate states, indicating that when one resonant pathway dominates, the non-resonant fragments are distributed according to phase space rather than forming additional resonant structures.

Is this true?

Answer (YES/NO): NO